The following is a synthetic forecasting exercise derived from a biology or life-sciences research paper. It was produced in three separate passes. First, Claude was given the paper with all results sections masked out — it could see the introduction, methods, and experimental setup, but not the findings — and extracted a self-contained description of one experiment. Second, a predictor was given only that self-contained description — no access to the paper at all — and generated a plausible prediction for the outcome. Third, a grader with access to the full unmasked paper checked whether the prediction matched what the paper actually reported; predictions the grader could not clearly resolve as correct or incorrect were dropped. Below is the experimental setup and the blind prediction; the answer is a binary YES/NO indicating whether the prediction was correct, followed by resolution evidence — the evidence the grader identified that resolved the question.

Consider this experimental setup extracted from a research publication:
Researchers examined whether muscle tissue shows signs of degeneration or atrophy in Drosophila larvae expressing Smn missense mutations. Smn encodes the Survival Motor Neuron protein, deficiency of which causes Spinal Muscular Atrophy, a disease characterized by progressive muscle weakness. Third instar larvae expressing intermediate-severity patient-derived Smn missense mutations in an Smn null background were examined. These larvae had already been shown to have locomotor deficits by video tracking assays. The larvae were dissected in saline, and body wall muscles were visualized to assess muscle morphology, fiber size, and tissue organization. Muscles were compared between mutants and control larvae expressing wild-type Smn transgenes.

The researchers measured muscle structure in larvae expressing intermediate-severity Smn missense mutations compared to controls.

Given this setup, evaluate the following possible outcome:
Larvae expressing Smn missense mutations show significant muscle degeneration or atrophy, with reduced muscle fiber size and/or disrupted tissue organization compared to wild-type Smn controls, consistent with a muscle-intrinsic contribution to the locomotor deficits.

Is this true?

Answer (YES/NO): NO